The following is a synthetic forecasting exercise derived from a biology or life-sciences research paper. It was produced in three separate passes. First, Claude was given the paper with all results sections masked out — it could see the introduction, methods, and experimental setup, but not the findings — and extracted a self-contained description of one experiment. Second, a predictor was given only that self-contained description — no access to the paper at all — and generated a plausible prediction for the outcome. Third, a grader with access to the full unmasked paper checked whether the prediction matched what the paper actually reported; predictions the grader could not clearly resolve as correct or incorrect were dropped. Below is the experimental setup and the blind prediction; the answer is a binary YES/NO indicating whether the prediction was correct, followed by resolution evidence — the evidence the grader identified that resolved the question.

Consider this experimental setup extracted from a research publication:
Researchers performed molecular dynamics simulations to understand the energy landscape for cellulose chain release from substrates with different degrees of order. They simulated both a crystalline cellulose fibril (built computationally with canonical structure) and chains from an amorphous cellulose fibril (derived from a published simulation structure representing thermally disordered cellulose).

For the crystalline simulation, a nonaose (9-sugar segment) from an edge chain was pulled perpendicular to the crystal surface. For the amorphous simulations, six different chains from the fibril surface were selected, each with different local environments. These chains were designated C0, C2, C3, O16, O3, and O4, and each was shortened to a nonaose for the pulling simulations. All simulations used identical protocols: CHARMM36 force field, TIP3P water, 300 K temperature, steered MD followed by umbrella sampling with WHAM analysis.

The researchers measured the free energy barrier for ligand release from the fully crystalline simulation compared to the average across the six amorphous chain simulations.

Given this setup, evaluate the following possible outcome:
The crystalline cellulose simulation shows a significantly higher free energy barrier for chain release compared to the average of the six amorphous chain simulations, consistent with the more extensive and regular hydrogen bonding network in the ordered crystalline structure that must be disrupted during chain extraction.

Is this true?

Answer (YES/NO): YES